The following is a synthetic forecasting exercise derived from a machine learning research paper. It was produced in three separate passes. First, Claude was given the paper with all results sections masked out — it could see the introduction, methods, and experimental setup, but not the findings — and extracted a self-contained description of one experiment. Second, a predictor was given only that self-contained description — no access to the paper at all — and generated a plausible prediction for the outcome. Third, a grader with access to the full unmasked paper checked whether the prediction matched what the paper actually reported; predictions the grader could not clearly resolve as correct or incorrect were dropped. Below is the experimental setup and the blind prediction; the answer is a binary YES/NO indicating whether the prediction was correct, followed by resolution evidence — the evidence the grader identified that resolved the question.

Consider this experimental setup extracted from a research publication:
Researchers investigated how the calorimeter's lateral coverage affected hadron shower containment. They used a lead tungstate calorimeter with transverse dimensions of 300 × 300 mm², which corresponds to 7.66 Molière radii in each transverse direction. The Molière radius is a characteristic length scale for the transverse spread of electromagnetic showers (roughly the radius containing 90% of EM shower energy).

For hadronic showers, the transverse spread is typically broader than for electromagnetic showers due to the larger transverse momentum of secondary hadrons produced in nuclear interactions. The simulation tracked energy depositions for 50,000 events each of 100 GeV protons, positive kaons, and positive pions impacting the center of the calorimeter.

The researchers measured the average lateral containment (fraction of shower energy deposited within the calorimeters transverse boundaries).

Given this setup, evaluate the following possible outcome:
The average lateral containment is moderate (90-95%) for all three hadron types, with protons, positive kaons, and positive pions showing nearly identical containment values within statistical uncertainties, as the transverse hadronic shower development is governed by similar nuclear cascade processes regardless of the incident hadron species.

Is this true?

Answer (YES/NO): NO